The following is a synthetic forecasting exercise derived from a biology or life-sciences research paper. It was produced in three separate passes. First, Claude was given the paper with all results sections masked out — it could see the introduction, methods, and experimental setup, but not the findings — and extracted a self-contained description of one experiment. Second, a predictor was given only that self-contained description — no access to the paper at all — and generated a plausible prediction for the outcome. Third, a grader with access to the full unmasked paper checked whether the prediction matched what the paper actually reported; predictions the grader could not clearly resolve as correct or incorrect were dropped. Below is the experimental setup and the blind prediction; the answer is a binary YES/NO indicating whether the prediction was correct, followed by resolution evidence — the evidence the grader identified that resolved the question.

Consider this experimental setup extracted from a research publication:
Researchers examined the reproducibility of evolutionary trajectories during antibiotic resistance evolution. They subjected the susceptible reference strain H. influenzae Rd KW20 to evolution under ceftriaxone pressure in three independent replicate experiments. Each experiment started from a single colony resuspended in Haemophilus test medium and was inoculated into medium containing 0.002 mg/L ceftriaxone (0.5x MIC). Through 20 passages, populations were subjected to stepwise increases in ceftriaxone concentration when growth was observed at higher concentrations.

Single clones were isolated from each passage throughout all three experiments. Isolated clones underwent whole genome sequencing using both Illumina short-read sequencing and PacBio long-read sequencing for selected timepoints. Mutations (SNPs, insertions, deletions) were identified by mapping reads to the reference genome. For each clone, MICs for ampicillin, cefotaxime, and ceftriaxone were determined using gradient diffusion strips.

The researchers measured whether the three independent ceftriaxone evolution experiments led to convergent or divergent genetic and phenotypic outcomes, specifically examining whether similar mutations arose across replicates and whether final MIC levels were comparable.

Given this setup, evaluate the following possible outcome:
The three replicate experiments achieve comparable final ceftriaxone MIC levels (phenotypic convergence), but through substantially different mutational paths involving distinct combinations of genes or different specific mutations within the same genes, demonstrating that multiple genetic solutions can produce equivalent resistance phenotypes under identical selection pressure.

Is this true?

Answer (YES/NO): NO